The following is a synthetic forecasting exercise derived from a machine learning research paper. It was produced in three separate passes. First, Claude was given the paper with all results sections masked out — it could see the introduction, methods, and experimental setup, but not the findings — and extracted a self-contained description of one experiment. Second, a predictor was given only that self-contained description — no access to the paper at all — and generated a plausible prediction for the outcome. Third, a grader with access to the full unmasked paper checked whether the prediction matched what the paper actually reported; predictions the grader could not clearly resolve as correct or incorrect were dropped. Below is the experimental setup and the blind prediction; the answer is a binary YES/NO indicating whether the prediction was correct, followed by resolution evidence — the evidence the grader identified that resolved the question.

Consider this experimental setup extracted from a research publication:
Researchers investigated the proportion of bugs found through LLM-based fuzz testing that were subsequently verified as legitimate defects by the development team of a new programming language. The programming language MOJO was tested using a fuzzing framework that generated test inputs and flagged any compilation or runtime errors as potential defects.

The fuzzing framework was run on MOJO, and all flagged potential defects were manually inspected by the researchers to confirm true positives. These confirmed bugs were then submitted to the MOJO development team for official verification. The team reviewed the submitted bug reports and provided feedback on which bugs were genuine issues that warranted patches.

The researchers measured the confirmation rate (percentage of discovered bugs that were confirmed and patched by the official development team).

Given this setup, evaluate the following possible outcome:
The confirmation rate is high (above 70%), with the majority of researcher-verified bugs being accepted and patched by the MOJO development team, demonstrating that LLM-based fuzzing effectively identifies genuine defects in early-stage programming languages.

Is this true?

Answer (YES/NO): NO